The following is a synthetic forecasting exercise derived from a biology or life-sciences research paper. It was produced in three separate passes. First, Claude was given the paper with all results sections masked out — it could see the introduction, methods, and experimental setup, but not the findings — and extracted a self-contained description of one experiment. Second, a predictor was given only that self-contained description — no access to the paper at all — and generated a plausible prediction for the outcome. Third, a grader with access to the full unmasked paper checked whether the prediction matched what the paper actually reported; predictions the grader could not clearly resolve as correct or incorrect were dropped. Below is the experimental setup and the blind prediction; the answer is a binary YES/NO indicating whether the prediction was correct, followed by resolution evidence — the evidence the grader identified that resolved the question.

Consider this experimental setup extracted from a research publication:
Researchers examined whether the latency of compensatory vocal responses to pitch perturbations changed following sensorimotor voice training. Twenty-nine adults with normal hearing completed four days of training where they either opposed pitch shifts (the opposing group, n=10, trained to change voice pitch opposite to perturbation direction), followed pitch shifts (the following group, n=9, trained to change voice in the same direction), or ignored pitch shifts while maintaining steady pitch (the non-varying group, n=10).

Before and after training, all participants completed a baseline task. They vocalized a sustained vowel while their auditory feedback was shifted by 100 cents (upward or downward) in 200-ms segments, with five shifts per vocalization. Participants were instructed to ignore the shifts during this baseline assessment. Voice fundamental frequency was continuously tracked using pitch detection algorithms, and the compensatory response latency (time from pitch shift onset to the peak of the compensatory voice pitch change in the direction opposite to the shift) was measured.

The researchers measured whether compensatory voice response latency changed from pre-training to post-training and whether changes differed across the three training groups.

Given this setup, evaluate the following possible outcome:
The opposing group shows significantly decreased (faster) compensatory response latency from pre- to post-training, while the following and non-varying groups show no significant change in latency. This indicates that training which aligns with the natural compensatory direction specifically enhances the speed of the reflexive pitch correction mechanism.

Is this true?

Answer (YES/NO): NO